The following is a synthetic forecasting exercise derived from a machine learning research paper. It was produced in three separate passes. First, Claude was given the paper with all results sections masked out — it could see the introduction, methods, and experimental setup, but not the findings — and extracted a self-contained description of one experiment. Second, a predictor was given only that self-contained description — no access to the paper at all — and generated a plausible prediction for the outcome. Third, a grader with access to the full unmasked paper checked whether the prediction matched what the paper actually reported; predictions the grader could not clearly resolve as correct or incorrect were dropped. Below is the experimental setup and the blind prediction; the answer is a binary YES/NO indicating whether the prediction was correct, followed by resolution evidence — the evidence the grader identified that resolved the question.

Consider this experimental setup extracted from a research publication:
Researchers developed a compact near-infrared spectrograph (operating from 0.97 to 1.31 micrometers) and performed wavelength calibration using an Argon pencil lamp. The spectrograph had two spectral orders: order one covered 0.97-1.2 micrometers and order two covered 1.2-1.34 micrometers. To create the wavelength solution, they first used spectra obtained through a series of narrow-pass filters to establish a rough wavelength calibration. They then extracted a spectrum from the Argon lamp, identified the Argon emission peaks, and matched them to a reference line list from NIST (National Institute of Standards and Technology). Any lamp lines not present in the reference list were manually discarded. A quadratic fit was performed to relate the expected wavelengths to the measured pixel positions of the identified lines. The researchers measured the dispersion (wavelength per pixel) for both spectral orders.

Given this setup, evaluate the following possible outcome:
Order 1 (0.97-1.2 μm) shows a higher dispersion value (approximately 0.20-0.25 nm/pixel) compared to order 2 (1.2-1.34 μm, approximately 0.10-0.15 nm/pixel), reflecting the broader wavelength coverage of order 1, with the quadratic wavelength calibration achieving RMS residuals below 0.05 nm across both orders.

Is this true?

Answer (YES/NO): NO